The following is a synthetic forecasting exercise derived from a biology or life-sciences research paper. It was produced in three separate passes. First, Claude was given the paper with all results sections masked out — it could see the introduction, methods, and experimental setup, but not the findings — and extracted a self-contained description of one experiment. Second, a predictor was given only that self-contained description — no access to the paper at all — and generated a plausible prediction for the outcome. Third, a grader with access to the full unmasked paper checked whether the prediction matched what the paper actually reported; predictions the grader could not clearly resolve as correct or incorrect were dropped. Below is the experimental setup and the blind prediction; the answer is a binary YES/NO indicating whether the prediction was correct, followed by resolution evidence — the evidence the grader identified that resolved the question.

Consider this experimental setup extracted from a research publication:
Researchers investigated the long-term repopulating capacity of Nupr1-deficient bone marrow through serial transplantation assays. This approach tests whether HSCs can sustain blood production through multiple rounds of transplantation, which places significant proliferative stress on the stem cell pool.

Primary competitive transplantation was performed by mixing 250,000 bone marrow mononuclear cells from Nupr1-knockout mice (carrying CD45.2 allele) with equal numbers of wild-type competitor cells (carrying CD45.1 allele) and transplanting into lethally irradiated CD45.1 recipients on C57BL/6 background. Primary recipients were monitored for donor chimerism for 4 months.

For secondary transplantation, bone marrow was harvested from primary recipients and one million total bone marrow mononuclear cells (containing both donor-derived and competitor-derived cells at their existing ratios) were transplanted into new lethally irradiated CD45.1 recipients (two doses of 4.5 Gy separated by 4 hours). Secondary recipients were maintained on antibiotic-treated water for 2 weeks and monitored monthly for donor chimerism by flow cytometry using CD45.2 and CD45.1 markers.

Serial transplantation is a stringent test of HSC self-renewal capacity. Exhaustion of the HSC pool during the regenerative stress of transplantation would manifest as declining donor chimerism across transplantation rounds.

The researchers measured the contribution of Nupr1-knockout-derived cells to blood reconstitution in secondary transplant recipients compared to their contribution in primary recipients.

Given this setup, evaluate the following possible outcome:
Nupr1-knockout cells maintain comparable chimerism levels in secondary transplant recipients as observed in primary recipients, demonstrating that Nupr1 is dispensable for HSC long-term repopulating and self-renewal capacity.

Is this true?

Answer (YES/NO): YES